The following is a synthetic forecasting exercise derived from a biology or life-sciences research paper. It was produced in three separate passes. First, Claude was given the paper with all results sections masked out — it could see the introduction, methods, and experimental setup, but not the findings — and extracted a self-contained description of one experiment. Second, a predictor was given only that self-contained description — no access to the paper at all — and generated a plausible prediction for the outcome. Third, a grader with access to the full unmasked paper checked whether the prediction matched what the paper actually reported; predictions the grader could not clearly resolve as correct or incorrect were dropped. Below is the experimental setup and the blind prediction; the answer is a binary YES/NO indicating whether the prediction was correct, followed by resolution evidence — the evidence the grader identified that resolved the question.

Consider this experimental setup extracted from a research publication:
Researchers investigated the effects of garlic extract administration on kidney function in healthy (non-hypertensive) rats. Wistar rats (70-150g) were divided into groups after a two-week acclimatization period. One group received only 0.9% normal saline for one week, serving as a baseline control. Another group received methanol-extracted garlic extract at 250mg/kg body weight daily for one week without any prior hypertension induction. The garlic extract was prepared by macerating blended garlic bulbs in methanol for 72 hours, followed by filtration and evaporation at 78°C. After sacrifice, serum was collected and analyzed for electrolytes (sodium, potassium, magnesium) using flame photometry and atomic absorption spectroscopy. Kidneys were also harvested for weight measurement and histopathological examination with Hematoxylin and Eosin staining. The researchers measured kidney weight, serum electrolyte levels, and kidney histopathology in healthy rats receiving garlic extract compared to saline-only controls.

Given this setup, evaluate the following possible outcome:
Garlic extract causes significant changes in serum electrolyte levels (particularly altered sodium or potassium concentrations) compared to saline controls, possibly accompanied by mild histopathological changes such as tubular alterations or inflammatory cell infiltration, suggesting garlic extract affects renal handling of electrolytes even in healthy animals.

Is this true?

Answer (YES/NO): NO